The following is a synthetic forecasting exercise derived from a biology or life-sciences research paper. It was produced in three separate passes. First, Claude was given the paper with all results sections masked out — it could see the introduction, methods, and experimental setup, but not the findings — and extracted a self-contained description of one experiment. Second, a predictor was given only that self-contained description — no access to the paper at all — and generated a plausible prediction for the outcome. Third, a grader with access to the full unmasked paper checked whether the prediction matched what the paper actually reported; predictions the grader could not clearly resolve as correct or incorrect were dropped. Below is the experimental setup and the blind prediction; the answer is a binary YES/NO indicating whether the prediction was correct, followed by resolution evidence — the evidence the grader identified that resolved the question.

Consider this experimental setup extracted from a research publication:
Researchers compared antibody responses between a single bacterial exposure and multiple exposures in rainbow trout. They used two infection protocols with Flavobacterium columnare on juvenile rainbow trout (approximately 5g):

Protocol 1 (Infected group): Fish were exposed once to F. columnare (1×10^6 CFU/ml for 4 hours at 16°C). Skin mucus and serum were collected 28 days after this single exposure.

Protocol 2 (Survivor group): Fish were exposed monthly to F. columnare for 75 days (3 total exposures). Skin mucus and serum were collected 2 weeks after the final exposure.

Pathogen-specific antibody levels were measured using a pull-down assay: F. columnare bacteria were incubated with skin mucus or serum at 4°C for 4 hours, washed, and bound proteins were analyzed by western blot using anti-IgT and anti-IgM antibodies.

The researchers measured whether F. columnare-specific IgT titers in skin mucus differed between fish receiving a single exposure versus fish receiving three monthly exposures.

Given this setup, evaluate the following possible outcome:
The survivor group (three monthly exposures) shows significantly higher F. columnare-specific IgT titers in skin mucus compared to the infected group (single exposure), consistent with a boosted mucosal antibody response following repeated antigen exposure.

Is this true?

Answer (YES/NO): NO